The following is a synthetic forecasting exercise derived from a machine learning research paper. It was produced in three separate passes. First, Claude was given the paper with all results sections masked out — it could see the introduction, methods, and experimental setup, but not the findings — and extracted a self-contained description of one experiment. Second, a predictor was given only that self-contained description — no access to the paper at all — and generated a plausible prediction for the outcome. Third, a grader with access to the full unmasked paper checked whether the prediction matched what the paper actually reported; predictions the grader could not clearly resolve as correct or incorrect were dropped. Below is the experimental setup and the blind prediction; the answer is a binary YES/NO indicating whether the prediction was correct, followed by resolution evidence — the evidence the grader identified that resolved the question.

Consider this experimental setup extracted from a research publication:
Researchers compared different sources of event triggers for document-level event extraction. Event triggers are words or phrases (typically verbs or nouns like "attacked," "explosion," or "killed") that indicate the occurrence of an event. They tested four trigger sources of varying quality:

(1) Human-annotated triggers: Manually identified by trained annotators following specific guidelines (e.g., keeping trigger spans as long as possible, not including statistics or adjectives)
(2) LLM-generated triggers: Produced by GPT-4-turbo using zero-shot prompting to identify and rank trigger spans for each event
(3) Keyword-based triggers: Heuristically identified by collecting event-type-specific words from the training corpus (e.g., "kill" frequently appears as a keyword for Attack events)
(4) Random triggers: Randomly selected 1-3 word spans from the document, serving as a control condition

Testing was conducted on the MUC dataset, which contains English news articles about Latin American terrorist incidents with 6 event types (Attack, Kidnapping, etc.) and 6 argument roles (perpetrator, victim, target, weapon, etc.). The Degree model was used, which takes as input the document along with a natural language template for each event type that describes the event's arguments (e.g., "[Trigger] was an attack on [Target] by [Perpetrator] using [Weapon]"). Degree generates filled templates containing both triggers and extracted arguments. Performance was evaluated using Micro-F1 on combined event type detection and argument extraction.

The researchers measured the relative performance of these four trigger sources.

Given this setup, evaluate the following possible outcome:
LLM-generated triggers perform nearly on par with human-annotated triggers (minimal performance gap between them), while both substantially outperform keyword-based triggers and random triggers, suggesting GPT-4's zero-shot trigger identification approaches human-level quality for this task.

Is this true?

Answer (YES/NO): NO